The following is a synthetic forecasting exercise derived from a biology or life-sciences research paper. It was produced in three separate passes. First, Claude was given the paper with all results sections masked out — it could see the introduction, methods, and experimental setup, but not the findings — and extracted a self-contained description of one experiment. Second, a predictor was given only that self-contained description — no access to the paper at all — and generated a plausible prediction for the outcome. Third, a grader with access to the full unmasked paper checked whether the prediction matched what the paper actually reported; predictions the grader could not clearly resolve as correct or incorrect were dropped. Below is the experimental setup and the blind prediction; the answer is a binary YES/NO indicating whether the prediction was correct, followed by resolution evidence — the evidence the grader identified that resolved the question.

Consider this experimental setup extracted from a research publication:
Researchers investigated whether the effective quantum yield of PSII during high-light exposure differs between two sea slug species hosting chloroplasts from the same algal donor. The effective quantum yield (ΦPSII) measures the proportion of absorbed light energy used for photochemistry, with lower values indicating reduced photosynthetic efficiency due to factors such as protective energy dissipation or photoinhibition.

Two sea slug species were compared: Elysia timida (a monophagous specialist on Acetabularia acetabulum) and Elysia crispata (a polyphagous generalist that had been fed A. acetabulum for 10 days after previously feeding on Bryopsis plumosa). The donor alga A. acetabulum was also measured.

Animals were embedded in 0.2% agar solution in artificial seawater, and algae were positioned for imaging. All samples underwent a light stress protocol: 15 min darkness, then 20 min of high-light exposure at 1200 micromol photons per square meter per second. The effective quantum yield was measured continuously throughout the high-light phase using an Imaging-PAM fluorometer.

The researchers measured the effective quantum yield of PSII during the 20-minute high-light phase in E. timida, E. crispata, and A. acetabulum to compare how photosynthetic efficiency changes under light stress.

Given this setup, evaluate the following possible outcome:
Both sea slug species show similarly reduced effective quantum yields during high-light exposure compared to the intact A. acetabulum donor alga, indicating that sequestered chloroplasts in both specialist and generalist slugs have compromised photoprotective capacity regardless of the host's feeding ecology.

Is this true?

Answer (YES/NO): NO